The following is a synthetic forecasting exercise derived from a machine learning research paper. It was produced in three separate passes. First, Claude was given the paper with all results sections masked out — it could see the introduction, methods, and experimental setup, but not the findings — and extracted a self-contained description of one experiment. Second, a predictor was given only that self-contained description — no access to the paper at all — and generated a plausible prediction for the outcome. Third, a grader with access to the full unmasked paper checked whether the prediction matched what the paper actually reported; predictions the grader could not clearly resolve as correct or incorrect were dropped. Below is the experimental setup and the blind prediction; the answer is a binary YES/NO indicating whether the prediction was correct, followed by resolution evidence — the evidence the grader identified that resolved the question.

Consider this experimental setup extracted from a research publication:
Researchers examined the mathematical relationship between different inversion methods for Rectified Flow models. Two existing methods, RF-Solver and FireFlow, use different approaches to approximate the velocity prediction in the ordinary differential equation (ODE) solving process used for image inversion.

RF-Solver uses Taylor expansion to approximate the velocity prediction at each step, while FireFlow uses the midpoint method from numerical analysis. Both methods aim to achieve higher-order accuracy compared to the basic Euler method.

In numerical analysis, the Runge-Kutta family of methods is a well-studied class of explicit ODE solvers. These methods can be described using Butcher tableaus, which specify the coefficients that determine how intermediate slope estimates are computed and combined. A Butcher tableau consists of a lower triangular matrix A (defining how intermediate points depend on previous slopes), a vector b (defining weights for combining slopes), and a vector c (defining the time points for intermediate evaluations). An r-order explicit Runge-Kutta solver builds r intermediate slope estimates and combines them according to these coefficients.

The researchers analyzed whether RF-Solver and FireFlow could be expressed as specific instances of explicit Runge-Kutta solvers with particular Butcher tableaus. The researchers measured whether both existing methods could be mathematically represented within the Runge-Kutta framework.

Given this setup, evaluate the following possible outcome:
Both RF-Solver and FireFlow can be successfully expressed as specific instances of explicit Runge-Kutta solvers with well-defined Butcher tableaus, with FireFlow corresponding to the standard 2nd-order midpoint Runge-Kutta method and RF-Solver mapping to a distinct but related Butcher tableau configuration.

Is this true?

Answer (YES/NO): YES